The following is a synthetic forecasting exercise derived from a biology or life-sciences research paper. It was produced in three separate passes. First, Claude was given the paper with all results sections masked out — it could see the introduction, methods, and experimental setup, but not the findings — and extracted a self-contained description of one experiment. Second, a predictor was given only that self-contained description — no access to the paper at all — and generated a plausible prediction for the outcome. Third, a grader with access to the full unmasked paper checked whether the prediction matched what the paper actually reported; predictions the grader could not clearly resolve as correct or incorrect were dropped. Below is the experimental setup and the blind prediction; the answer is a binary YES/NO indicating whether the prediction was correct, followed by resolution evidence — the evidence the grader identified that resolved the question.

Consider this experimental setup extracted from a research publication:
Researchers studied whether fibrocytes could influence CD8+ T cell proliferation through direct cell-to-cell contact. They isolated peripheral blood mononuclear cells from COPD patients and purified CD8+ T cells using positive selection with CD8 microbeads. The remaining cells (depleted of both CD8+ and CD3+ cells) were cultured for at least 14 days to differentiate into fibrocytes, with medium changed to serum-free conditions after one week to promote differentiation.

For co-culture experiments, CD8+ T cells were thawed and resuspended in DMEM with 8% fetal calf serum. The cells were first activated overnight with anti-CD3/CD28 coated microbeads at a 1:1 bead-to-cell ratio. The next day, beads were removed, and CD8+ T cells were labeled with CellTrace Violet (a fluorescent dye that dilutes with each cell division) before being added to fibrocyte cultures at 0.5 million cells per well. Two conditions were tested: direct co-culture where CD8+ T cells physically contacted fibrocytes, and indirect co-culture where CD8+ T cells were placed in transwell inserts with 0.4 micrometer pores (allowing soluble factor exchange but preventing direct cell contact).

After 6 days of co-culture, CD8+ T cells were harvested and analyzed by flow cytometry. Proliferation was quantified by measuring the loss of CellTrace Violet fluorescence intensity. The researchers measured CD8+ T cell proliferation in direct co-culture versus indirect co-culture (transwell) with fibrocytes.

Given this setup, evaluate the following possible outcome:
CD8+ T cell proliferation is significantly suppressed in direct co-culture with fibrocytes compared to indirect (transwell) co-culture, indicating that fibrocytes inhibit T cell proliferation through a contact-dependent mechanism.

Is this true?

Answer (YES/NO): NO